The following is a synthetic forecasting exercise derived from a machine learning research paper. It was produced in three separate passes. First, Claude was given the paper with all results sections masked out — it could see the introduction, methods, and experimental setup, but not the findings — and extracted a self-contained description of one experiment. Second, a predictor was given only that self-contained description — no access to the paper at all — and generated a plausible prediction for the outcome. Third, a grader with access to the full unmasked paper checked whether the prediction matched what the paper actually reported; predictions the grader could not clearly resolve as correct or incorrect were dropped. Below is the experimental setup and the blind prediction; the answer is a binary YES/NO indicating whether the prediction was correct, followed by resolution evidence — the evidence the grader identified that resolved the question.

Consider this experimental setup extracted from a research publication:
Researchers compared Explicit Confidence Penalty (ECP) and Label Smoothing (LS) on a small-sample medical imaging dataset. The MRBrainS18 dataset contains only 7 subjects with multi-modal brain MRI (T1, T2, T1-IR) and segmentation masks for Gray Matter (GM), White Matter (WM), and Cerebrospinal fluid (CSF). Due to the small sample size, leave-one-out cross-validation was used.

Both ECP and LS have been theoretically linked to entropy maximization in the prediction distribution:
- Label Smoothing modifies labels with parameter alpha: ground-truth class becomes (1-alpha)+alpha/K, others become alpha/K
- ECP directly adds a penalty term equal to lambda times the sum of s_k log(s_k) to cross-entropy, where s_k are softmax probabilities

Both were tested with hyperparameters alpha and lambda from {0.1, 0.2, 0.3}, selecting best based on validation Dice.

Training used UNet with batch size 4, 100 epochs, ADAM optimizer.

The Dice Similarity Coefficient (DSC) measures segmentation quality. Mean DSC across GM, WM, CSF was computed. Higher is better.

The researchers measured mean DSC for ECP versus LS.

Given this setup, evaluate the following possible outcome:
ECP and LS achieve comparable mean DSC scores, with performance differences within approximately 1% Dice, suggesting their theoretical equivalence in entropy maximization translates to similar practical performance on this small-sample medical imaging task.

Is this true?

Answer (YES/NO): NO